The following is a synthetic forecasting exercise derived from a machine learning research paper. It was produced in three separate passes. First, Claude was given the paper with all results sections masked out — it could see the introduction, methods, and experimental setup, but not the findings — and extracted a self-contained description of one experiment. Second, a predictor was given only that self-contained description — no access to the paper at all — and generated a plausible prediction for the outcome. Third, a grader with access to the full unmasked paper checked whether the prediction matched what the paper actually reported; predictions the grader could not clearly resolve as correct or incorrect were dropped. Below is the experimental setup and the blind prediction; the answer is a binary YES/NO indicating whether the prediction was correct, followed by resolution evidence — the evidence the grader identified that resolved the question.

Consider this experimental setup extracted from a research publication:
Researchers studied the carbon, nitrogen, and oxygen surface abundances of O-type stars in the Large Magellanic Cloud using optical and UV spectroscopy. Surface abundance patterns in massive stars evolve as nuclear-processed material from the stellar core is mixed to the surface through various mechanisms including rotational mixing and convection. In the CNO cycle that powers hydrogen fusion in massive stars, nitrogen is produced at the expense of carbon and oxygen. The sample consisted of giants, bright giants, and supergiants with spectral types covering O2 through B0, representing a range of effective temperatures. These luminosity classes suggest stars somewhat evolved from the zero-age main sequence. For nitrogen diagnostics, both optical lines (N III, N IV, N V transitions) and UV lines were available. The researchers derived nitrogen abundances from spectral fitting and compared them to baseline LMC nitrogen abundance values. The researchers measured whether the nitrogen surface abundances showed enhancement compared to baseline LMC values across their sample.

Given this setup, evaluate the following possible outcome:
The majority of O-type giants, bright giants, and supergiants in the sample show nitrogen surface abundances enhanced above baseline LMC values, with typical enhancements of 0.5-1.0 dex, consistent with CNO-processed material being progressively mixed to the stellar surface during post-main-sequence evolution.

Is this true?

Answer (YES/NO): NO